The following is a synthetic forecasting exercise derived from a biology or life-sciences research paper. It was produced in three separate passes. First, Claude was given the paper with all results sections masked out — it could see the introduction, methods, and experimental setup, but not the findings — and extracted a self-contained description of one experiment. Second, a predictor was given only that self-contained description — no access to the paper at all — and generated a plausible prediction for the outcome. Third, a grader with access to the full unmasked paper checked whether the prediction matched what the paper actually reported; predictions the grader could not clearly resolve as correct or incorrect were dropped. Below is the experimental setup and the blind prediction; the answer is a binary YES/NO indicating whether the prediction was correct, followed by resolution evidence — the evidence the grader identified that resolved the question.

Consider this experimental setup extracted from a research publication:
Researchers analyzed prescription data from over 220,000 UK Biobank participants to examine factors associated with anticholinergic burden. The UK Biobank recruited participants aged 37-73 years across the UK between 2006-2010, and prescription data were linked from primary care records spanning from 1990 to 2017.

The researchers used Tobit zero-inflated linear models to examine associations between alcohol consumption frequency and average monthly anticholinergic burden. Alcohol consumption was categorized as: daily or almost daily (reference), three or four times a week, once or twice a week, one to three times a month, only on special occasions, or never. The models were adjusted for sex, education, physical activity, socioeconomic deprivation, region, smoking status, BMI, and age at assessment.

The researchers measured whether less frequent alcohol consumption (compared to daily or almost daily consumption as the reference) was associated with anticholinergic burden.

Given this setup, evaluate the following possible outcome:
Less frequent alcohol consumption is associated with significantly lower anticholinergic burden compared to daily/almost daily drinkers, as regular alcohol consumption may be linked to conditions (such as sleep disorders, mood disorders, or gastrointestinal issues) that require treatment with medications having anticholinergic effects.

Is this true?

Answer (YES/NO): NO